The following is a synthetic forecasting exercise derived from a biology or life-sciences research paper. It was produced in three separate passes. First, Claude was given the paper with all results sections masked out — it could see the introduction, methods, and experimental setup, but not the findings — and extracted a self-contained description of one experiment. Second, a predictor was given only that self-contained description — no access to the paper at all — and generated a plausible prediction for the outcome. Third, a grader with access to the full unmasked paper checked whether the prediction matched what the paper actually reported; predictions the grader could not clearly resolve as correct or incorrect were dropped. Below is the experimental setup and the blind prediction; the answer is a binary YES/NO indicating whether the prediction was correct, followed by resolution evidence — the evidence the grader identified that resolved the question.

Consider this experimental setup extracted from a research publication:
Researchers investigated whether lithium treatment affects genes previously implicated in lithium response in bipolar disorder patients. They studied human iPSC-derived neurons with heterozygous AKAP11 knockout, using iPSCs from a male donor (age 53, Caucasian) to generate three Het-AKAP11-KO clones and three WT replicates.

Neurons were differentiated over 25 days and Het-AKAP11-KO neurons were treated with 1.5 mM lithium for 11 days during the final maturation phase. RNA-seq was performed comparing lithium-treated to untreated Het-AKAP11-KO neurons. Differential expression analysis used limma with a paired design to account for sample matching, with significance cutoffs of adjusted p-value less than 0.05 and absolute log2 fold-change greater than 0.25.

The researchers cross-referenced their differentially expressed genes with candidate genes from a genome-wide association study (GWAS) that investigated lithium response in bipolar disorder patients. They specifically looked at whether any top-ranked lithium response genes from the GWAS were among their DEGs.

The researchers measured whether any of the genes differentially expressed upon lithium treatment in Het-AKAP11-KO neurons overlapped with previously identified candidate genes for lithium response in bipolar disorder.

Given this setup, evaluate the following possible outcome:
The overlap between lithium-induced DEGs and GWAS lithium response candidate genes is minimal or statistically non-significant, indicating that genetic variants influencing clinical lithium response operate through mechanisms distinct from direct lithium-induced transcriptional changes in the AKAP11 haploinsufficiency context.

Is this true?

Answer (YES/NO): NO